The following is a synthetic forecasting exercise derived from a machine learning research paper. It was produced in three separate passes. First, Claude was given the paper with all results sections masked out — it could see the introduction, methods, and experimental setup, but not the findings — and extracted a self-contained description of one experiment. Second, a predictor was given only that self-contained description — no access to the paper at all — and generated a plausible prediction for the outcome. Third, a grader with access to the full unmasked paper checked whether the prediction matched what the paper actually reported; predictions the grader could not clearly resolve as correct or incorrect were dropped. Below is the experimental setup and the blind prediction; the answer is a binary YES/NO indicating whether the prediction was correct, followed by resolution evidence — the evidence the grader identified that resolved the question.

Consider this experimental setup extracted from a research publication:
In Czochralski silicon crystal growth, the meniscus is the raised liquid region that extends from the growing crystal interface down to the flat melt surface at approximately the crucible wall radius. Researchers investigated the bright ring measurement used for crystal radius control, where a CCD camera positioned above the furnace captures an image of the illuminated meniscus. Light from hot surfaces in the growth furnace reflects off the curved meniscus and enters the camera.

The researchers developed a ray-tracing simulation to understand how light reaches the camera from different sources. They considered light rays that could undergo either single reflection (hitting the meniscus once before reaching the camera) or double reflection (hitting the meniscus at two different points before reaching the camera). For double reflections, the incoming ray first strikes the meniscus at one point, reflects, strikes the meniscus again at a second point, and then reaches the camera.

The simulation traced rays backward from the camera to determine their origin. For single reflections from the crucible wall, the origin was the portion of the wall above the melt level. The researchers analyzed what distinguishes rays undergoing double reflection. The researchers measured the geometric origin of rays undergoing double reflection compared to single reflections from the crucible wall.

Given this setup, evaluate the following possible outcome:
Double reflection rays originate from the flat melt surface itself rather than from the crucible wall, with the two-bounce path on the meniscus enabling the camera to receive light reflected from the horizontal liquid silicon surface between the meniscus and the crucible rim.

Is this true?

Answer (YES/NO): NO